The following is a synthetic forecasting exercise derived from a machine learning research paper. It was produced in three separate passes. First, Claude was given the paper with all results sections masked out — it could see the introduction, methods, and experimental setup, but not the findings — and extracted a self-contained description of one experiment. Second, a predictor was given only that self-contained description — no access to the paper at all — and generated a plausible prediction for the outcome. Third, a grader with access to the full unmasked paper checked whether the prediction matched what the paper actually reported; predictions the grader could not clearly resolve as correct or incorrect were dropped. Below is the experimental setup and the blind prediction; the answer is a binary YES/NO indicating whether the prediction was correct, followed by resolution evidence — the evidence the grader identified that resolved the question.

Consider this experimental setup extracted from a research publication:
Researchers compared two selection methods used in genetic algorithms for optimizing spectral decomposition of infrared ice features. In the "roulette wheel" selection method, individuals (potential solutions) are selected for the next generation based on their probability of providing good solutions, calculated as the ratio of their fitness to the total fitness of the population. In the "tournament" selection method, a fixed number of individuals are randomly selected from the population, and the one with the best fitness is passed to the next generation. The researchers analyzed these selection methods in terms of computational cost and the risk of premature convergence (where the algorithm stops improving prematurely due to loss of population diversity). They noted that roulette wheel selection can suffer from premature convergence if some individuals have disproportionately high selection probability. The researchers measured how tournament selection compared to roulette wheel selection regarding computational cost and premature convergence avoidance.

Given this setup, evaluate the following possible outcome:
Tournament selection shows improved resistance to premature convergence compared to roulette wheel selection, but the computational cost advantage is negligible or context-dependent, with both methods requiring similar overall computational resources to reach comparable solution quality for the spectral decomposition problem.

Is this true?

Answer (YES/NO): NO